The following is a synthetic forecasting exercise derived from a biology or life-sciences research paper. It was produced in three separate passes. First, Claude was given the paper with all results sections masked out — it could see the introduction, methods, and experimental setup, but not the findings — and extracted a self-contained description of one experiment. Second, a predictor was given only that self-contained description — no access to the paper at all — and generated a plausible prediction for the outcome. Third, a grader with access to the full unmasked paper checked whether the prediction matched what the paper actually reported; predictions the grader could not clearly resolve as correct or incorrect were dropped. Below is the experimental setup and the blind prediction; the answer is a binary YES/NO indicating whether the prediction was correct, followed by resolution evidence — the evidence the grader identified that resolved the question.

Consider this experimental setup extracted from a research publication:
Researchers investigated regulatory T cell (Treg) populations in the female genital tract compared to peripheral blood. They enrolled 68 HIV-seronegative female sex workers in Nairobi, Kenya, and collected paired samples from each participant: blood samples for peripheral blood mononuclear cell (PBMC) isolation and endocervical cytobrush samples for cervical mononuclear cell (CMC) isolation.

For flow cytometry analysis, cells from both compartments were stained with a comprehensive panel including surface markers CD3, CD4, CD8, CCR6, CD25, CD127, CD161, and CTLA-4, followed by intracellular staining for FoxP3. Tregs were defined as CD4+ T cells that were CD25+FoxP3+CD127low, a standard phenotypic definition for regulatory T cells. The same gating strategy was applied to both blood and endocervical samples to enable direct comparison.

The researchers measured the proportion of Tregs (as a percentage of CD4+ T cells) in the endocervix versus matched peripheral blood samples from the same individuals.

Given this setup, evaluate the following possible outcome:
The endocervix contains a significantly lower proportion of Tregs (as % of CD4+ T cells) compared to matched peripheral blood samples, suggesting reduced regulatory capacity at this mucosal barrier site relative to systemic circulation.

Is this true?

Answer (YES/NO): NO